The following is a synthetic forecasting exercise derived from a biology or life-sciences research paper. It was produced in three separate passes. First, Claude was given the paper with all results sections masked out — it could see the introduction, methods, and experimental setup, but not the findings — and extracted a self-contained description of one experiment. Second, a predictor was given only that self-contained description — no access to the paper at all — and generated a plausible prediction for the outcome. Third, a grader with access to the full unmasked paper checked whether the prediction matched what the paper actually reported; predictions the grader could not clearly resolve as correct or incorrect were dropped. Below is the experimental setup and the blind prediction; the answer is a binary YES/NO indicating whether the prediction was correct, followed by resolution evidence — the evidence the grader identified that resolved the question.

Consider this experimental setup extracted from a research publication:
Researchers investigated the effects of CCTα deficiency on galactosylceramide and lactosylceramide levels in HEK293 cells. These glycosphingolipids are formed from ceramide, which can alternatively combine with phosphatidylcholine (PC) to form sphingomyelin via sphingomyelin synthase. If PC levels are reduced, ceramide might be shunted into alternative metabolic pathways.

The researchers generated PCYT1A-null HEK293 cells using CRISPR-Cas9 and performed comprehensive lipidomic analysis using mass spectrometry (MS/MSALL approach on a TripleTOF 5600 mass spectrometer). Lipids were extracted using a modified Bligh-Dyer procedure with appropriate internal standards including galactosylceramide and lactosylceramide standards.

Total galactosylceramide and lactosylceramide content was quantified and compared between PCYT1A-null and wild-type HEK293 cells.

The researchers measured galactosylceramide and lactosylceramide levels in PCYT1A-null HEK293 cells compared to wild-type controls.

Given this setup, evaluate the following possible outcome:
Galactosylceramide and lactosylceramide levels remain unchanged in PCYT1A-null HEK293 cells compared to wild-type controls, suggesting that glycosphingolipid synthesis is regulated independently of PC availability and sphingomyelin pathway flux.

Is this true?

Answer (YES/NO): NO